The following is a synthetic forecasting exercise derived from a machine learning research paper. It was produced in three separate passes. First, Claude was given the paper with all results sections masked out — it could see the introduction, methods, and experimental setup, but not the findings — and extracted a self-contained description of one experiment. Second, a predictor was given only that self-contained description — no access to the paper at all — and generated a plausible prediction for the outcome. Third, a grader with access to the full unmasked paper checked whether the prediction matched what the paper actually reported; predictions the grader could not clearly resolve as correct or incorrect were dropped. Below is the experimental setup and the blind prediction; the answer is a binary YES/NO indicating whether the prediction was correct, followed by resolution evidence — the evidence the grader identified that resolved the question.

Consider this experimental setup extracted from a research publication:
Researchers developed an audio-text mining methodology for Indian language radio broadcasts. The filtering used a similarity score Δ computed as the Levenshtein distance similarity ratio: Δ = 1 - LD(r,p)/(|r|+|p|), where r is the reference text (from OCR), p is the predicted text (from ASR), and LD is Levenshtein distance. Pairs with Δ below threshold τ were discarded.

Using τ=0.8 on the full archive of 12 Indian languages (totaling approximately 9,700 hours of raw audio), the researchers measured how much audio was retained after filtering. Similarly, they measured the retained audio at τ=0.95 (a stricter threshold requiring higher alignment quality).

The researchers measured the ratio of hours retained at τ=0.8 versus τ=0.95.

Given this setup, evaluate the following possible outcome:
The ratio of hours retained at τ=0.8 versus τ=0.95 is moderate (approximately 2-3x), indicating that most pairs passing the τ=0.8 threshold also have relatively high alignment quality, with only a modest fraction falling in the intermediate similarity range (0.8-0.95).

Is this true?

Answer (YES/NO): YES